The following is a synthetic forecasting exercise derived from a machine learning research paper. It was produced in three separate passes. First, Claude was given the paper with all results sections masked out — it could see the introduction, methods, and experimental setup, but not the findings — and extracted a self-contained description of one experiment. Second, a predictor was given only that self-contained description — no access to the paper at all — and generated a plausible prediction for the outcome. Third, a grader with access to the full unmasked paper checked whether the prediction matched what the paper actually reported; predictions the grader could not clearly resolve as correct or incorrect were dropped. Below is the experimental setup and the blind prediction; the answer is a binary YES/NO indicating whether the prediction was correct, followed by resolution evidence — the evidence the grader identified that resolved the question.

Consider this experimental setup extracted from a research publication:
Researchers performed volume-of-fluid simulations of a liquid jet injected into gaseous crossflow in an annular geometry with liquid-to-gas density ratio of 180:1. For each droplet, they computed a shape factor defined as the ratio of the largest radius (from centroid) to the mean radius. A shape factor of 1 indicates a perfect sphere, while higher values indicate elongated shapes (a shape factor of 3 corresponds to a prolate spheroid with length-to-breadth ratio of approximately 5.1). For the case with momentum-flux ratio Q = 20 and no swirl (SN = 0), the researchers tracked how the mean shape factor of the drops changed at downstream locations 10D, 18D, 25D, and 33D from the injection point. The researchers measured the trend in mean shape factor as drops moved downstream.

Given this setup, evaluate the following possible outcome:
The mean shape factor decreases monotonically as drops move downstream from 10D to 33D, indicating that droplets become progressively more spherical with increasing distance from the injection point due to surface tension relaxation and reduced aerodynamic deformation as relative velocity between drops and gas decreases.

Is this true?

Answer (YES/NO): YES